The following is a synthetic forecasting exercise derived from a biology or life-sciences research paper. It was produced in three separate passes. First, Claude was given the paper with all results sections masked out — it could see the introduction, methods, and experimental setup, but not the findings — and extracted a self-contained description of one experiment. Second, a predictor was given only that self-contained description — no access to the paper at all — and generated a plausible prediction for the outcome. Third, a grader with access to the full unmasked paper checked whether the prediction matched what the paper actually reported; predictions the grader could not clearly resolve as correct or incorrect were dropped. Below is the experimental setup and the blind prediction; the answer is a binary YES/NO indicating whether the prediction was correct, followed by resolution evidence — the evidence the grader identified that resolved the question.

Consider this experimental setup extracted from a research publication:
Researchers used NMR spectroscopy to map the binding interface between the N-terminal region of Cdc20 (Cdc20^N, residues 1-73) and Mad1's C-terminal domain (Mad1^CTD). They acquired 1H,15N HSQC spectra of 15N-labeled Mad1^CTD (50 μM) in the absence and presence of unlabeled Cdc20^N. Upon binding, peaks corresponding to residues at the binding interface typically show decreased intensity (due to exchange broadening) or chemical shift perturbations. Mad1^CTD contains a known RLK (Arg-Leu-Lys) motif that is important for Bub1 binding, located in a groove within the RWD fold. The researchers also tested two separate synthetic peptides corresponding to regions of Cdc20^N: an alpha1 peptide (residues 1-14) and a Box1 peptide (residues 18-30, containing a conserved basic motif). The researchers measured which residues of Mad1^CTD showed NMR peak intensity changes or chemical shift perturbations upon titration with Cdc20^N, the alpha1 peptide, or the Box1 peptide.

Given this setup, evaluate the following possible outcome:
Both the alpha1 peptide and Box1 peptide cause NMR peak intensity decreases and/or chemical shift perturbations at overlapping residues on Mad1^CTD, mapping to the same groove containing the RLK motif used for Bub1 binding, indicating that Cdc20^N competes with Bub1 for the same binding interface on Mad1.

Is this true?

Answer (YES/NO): NO